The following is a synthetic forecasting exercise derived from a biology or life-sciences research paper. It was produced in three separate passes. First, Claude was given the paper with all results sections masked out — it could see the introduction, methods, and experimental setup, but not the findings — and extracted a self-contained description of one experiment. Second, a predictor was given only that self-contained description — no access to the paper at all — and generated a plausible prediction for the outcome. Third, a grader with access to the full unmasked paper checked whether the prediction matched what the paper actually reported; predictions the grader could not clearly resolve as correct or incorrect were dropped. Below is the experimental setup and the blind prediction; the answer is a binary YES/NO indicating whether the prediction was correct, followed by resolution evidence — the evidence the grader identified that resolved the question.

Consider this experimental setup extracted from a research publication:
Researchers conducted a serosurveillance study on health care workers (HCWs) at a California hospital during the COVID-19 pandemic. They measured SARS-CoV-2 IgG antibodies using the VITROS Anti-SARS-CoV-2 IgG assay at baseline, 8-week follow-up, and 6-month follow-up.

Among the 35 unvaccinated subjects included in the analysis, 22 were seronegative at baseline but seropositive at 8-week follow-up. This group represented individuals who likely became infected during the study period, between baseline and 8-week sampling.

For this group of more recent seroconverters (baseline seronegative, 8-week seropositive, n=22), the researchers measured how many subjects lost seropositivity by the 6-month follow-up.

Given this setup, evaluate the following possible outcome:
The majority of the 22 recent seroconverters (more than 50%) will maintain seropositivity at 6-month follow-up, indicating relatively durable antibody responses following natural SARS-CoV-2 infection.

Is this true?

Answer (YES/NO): YES